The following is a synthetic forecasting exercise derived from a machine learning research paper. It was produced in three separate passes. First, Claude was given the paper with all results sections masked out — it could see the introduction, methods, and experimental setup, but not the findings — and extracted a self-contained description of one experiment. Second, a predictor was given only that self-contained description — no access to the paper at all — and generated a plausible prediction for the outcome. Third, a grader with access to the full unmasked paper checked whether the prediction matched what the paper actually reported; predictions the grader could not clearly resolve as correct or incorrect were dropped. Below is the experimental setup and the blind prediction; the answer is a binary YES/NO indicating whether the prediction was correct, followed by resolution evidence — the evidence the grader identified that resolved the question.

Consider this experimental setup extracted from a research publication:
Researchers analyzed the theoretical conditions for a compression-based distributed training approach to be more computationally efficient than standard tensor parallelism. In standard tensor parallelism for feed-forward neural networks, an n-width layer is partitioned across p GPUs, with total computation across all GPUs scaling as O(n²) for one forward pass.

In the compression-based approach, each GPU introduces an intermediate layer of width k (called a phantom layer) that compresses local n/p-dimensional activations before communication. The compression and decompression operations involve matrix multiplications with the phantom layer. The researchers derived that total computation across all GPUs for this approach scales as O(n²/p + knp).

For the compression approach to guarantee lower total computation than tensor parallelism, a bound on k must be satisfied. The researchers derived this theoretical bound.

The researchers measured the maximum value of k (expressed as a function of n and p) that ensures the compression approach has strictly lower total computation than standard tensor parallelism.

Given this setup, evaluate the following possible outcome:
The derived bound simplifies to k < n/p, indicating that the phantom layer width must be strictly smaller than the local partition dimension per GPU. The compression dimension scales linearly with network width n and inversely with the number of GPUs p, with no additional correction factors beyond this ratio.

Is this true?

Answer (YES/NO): NO